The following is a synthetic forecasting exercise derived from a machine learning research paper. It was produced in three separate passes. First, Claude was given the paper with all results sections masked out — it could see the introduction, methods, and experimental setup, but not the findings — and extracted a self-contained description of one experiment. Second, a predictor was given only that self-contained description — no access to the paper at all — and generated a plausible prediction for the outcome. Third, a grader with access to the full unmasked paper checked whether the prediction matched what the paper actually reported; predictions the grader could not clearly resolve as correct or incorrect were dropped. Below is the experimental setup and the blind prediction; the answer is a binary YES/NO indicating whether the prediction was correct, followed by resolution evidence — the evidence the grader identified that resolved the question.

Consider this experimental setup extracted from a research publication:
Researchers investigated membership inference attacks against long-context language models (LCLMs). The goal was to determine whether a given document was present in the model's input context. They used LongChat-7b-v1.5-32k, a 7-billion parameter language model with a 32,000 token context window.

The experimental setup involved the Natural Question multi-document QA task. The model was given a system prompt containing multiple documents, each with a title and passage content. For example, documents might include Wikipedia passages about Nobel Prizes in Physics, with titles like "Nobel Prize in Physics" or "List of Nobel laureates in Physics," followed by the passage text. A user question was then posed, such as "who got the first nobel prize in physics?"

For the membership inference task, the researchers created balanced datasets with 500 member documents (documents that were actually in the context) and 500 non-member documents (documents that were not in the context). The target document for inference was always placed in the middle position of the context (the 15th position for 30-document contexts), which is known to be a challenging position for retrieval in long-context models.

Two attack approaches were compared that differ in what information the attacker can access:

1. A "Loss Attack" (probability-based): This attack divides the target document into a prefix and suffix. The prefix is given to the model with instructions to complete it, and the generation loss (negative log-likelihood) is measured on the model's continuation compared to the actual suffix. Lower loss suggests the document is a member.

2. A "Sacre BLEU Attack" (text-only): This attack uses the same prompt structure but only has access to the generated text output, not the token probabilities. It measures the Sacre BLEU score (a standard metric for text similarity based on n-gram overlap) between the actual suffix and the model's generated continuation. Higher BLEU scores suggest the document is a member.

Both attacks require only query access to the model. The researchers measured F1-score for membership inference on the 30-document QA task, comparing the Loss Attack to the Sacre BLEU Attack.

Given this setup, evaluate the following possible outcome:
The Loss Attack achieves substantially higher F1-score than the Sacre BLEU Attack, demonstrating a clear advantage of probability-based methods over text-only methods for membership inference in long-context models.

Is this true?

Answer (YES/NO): NO